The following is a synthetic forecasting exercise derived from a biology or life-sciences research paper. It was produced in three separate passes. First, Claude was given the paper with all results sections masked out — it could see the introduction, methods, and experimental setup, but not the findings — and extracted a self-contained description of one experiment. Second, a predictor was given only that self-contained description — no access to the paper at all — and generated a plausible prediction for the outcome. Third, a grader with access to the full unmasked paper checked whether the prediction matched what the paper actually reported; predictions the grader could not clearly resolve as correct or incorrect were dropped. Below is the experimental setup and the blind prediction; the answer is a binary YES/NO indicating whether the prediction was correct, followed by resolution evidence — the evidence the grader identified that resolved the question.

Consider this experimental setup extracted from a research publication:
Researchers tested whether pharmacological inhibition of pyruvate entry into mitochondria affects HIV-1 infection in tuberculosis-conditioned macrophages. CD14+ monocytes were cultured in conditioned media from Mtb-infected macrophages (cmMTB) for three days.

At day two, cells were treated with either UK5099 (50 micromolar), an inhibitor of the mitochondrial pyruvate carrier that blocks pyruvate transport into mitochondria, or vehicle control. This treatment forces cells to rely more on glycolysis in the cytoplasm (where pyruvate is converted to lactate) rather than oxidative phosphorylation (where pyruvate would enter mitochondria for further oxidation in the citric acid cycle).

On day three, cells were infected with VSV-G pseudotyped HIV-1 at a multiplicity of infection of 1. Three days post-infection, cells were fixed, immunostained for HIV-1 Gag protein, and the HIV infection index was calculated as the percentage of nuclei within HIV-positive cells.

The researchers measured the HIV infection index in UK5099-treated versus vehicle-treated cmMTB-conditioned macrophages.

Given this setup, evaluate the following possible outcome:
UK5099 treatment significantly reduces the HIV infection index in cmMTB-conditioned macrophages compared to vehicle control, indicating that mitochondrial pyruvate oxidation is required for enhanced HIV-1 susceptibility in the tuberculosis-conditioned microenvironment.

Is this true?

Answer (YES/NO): NO